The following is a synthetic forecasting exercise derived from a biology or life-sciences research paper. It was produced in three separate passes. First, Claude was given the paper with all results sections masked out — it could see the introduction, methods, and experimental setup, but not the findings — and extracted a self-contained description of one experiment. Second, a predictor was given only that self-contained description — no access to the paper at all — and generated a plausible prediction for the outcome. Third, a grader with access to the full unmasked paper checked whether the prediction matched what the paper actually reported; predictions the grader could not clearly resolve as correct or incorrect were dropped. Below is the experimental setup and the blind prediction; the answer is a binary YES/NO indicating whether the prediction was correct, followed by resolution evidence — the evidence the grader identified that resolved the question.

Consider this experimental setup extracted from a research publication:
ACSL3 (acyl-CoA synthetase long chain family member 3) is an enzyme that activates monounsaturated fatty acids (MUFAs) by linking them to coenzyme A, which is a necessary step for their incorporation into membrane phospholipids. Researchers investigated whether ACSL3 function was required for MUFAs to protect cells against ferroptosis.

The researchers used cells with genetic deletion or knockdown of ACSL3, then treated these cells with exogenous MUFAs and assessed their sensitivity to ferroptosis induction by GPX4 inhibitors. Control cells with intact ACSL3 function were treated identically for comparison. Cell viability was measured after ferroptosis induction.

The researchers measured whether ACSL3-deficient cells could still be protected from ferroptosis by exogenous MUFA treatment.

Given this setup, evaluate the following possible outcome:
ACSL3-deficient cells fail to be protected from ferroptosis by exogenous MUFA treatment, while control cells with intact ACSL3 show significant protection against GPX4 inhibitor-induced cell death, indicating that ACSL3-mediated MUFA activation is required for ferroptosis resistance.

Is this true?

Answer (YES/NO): NO